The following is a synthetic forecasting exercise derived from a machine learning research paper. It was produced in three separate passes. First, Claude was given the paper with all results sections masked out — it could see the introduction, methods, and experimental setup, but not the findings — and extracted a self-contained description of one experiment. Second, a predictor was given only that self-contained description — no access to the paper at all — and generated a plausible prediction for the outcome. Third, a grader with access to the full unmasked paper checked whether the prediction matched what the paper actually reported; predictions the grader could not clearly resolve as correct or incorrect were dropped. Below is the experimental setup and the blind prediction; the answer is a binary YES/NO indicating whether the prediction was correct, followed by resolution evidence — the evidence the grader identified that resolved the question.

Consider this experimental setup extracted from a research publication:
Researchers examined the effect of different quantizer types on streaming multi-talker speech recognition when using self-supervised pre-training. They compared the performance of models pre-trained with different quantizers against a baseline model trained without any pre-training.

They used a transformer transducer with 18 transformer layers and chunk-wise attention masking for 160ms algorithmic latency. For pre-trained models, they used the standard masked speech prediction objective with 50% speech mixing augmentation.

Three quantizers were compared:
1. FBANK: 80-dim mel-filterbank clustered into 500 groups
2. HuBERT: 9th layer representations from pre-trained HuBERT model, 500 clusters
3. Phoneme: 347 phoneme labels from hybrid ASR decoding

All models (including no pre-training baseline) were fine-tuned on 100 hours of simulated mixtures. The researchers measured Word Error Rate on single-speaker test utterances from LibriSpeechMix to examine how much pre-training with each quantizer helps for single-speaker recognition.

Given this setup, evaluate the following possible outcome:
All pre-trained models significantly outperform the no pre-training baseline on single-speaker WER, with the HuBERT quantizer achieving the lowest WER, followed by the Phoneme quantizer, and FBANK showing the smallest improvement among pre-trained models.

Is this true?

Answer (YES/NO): NO